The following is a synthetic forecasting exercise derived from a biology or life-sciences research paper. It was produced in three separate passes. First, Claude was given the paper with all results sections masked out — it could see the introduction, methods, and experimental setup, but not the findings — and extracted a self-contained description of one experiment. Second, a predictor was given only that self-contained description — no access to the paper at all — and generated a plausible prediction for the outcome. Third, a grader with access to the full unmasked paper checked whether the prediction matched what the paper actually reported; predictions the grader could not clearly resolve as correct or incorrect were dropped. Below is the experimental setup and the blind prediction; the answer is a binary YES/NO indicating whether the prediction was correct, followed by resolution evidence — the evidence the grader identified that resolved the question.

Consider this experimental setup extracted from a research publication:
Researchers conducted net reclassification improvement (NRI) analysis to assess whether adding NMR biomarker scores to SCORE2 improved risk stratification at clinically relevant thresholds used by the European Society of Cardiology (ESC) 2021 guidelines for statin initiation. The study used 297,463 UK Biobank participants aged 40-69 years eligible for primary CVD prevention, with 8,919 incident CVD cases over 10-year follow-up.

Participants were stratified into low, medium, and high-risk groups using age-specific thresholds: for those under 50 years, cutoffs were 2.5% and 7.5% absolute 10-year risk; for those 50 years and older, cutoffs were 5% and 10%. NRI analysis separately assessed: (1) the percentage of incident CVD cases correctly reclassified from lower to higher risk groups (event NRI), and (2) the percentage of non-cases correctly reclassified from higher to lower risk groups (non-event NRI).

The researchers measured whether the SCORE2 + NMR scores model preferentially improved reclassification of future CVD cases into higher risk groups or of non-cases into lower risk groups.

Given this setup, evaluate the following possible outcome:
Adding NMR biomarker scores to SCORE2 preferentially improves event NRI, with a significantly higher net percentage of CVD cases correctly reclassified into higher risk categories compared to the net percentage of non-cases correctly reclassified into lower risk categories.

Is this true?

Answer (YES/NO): YES